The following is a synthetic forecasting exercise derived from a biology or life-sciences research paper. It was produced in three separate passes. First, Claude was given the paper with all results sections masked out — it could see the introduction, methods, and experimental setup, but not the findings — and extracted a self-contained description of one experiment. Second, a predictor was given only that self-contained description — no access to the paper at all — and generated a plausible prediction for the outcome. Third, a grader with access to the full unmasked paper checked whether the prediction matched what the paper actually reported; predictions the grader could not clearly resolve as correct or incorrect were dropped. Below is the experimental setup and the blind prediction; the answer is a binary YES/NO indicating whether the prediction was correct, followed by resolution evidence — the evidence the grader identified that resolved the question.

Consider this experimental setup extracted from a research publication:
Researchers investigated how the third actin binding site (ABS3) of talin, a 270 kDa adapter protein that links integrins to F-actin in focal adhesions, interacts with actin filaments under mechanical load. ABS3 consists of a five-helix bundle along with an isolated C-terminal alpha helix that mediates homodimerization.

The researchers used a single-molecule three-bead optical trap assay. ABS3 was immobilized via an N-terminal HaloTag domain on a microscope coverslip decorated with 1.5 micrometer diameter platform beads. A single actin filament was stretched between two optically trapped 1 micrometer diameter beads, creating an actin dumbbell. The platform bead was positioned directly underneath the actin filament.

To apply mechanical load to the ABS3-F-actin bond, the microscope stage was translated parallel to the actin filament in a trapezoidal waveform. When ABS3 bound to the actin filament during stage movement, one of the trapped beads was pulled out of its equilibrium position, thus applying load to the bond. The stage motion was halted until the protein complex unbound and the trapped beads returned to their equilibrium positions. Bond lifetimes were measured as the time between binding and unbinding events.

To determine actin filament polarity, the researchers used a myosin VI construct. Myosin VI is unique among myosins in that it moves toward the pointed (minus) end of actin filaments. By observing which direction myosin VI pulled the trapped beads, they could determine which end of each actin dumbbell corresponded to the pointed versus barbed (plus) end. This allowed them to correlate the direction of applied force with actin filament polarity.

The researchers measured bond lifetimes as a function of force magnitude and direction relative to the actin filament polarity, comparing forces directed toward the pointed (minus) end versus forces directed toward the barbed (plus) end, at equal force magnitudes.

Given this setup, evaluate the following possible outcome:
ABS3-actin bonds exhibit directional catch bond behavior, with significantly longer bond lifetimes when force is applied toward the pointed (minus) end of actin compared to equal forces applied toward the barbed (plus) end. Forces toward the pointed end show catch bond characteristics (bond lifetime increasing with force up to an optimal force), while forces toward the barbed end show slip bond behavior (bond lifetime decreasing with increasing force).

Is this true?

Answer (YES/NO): YES